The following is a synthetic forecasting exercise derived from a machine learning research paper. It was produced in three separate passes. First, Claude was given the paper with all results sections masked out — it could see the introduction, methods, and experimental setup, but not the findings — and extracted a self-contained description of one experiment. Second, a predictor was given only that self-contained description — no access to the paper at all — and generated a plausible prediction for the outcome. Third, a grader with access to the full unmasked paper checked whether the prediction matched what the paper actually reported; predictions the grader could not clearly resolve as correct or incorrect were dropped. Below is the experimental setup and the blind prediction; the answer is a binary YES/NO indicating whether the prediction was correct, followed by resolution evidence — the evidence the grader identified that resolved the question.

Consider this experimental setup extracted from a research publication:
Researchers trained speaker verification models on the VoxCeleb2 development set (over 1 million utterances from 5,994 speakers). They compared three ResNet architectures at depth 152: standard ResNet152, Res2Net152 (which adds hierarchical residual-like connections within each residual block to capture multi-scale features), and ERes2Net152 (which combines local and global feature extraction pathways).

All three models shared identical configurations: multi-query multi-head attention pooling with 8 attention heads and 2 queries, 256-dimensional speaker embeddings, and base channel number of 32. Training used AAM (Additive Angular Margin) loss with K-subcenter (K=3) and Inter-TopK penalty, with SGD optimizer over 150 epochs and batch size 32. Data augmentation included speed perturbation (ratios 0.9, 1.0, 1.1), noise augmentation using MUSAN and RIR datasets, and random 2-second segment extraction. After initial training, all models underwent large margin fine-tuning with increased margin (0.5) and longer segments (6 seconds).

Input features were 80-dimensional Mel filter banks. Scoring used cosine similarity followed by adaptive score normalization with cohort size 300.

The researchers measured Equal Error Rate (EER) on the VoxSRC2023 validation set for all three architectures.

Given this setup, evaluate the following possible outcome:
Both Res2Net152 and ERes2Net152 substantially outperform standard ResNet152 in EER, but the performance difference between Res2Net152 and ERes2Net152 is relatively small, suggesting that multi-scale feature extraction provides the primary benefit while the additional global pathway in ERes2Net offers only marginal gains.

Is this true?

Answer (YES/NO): NO